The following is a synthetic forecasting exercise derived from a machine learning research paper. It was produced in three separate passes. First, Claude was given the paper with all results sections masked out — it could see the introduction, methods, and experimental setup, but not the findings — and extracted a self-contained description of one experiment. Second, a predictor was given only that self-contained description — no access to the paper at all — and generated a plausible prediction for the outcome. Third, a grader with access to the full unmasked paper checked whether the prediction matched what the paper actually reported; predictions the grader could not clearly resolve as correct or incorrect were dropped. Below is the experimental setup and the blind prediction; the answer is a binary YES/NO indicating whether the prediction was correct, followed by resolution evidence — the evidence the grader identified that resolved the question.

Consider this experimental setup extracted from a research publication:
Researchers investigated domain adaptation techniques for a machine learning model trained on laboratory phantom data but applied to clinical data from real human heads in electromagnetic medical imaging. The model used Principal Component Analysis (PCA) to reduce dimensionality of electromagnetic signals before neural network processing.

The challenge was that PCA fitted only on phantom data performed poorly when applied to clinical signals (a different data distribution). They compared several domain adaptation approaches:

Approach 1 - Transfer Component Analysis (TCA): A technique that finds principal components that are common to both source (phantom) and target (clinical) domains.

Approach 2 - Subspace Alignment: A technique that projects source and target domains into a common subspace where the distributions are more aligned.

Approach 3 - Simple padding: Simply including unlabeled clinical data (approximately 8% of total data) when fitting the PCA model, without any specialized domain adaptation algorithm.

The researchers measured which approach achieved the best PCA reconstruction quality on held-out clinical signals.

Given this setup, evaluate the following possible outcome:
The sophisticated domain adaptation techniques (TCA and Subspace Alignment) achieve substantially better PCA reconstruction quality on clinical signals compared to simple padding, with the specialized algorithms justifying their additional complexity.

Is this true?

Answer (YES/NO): NO